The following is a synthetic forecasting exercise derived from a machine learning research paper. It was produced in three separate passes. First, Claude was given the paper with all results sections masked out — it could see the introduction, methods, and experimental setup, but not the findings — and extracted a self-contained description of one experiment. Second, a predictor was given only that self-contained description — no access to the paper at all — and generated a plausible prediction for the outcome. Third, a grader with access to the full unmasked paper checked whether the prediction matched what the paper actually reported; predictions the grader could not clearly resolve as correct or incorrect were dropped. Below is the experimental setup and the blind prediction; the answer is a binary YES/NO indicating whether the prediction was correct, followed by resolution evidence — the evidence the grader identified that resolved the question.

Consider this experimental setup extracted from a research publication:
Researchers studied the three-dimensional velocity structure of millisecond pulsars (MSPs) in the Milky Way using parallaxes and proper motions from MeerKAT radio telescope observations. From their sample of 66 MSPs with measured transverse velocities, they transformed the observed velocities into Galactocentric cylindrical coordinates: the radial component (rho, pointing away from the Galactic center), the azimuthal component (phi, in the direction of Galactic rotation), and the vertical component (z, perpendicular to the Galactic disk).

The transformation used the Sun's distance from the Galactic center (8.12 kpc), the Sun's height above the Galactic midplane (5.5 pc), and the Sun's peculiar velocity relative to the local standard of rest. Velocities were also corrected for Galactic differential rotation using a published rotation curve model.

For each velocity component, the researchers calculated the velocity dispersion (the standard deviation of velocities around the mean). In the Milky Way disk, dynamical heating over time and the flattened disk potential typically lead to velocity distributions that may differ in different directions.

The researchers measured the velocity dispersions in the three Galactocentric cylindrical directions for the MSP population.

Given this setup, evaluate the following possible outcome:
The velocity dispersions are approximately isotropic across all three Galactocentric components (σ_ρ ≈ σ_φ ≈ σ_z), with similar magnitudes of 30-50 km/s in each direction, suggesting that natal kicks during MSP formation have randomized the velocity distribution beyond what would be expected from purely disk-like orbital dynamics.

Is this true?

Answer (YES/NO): NO